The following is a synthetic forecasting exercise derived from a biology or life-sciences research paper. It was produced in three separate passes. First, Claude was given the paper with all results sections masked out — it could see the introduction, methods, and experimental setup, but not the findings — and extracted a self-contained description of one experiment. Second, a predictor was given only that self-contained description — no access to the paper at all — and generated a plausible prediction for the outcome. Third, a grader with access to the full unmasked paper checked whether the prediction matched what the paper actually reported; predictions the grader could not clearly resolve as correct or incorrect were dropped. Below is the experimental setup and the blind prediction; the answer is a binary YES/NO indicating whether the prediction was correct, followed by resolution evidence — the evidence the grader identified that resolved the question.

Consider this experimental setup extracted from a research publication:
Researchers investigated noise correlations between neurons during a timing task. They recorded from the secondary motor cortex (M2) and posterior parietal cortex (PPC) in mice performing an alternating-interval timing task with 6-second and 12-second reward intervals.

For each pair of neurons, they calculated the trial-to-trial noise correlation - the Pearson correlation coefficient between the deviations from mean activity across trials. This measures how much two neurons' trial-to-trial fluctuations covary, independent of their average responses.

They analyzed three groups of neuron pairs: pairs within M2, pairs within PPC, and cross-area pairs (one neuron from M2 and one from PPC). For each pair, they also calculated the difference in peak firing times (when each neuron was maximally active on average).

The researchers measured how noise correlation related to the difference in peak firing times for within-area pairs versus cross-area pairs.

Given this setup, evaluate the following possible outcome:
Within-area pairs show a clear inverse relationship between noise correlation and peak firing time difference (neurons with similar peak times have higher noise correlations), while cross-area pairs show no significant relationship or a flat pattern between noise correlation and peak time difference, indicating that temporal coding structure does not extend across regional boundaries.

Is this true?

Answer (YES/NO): NO